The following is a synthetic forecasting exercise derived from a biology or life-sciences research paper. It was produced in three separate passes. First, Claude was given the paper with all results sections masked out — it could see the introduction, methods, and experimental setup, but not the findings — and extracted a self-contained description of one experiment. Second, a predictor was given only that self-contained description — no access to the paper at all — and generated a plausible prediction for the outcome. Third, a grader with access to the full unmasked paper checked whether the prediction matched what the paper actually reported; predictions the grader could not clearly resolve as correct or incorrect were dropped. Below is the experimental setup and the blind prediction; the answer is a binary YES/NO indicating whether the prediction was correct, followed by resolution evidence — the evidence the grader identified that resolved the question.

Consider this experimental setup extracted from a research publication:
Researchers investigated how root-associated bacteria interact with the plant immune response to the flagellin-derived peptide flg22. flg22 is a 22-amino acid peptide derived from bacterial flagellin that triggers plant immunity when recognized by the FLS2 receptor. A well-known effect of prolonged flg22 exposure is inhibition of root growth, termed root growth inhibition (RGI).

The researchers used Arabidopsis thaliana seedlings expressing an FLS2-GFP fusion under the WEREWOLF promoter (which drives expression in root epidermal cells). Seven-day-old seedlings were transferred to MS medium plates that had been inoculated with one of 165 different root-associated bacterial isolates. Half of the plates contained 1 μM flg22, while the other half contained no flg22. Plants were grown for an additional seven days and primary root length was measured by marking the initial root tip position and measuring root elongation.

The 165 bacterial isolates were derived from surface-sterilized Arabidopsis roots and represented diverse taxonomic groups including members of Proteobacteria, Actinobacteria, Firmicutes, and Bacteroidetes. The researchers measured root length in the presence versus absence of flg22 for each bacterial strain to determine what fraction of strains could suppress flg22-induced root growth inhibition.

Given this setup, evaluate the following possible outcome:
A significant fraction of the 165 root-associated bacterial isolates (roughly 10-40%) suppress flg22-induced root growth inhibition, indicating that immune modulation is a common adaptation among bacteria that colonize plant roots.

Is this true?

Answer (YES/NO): NO